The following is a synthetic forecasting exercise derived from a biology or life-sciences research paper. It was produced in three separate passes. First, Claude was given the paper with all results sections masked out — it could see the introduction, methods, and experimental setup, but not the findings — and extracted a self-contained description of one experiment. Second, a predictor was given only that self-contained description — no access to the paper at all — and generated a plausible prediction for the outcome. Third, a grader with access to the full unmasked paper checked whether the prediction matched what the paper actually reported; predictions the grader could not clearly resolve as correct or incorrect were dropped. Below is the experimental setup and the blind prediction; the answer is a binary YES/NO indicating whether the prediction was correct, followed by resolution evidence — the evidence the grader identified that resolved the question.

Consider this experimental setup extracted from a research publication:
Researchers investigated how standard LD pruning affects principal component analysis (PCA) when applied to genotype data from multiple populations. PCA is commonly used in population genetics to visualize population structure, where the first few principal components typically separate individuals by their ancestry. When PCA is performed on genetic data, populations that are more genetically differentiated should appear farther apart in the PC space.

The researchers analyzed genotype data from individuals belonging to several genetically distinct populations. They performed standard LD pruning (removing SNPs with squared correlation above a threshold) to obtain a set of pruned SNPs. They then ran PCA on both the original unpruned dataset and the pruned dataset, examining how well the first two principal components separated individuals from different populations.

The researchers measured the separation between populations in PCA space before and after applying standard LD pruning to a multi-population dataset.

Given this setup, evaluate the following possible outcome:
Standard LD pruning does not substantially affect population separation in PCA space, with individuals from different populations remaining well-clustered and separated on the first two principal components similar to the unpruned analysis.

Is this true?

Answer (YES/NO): NO